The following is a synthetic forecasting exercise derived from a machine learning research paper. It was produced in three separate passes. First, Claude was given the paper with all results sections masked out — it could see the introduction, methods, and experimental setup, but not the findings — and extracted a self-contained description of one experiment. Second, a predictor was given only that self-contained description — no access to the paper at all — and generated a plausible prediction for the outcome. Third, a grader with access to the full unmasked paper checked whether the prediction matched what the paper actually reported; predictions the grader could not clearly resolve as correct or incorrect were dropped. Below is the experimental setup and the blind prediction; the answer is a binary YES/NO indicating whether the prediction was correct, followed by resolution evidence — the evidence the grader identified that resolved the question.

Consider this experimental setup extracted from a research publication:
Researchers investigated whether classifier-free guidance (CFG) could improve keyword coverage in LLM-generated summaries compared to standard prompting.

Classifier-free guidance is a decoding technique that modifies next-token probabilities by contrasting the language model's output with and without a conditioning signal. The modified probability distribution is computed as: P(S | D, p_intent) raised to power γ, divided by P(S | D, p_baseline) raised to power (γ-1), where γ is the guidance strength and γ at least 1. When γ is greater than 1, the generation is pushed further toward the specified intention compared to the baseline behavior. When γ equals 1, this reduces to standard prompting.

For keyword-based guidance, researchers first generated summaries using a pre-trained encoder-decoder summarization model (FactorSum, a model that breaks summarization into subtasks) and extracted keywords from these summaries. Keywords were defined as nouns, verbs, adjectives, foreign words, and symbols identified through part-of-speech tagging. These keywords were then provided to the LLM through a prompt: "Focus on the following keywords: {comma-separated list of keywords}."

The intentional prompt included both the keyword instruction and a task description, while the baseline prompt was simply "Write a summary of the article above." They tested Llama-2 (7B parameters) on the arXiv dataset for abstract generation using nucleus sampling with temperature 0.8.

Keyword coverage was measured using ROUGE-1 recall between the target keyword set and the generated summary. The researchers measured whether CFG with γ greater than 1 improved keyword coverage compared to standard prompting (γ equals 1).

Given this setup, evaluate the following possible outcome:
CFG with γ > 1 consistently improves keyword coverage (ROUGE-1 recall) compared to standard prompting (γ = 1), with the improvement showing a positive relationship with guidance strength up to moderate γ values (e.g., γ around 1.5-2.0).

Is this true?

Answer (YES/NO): NO